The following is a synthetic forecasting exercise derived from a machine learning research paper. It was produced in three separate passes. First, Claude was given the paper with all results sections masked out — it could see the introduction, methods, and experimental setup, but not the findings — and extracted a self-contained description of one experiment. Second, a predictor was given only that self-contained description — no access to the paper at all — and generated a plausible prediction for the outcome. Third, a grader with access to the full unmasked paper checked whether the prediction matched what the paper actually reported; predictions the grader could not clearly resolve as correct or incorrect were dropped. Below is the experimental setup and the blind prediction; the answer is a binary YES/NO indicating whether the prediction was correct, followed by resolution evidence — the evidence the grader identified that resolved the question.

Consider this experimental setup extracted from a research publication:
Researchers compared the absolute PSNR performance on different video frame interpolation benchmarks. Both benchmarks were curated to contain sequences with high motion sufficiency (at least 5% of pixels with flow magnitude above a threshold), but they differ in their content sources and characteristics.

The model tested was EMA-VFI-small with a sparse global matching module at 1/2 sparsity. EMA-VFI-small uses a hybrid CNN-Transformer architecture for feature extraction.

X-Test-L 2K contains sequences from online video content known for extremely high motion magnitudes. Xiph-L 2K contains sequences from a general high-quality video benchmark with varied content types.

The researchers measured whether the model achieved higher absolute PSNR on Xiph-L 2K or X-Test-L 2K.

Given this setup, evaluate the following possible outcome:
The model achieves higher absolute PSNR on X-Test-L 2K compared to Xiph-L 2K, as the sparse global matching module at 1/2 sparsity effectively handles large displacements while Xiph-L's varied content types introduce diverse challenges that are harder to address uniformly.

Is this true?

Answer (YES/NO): NO